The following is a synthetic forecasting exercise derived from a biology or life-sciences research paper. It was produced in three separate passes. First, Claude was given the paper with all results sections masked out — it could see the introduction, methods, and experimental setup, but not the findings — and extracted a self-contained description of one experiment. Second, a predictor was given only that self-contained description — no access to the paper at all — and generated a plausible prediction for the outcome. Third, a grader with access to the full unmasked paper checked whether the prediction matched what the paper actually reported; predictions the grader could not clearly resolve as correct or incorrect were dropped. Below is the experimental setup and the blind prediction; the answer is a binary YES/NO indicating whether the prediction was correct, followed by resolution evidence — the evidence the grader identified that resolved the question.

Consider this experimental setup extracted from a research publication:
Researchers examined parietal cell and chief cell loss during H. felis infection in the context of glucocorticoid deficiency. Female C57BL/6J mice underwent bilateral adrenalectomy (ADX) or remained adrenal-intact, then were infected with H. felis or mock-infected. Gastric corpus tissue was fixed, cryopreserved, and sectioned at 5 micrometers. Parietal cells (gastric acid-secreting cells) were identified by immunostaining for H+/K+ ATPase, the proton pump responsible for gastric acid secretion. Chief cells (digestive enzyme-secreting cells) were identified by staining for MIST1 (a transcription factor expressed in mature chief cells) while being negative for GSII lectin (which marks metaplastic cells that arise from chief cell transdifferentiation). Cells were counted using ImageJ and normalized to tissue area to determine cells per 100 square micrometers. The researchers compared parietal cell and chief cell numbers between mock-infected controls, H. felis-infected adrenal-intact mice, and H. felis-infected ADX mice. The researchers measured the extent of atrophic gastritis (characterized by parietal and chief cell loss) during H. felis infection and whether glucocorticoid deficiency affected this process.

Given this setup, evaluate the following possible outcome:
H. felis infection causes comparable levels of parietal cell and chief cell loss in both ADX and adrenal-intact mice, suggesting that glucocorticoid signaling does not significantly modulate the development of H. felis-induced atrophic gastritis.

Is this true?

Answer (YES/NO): YES